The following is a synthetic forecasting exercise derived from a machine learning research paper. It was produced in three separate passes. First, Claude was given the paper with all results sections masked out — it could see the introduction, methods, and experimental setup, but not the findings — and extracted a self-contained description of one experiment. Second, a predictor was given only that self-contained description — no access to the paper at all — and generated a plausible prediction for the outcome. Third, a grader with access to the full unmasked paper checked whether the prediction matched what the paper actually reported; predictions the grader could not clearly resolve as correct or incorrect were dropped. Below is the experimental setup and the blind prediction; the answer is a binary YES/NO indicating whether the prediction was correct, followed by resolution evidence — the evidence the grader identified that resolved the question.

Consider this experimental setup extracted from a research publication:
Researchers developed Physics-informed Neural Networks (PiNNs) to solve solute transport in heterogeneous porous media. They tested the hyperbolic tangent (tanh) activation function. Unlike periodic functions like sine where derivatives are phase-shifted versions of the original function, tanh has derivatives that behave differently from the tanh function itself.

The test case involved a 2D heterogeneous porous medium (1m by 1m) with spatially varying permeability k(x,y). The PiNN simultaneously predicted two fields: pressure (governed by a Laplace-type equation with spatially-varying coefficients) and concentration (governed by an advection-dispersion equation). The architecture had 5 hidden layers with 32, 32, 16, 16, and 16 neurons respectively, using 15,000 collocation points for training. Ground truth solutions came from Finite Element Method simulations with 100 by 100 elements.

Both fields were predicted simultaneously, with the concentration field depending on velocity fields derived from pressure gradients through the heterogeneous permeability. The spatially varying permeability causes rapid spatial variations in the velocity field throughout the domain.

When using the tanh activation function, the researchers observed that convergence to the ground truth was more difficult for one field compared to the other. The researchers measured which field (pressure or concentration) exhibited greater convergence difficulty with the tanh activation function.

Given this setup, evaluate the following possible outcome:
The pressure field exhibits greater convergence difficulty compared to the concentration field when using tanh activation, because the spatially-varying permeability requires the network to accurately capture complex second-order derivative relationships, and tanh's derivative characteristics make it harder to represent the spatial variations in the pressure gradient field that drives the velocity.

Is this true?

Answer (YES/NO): NO